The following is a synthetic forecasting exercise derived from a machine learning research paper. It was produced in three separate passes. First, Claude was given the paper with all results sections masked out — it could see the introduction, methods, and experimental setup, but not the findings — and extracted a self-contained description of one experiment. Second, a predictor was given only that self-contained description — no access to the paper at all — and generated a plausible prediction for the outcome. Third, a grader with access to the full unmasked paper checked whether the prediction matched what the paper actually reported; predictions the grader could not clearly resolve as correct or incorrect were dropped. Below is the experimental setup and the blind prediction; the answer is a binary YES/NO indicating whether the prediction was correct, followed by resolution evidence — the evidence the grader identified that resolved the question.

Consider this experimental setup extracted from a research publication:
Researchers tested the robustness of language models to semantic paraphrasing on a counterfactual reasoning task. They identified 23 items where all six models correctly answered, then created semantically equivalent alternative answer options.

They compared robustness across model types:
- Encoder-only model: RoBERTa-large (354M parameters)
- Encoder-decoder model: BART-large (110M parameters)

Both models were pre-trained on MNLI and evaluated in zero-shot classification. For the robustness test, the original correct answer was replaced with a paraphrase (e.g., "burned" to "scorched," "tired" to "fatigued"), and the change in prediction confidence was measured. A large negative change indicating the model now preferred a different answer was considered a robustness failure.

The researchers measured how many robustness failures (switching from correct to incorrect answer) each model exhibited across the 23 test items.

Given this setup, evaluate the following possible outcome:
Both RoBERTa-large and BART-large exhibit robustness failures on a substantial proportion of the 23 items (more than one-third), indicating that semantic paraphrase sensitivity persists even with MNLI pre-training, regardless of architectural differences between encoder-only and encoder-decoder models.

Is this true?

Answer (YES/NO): NO